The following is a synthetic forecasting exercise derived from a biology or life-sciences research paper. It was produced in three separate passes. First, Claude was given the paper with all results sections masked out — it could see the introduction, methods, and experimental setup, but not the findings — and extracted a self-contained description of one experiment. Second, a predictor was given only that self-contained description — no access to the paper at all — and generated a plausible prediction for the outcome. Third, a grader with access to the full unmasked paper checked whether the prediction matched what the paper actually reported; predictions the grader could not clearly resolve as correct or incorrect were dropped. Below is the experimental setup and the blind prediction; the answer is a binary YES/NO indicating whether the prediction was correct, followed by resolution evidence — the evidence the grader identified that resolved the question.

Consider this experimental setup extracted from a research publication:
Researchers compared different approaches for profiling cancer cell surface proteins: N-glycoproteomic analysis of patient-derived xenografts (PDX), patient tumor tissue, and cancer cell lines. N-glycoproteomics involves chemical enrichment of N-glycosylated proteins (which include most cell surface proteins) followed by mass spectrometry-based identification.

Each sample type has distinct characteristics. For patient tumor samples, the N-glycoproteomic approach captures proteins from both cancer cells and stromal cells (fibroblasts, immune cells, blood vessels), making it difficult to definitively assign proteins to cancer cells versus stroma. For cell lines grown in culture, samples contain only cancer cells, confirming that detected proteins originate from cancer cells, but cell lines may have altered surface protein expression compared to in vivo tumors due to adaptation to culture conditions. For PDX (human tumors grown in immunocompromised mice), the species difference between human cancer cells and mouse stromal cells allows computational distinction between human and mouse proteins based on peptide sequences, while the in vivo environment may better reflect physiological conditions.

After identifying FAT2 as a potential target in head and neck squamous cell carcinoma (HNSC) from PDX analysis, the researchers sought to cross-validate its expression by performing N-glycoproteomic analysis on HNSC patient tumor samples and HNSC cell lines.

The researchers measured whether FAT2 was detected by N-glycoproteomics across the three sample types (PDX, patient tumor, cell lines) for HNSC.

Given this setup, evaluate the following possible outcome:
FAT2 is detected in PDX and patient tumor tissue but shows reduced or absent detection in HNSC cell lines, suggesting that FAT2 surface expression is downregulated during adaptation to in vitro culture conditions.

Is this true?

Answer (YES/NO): NO